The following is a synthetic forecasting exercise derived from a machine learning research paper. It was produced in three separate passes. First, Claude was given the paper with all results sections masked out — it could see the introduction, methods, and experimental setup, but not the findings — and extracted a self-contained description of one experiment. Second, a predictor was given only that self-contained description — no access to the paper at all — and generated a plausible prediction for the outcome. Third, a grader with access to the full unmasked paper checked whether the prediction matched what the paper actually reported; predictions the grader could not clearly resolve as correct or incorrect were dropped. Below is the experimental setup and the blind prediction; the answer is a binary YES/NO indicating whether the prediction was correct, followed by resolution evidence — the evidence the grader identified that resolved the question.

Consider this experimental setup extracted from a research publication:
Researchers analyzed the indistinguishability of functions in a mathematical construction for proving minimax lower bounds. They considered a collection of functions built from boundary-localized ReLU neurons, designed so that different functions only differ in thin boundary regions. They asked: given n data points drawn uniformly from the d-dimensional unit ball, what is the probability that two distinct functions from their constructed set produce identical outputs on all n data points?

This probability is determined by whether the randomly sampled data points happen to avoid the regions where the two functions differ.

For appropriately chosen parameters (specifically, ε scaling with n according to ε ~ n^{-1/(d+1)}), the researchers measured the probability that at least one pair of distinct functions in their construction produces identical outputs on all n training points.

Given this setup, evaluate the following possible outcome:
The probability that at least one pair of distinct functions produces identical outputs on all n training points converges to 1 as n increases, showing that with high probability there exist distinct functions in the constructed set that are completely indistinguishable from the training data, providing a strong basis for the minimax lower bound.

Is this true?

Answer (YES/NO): YES